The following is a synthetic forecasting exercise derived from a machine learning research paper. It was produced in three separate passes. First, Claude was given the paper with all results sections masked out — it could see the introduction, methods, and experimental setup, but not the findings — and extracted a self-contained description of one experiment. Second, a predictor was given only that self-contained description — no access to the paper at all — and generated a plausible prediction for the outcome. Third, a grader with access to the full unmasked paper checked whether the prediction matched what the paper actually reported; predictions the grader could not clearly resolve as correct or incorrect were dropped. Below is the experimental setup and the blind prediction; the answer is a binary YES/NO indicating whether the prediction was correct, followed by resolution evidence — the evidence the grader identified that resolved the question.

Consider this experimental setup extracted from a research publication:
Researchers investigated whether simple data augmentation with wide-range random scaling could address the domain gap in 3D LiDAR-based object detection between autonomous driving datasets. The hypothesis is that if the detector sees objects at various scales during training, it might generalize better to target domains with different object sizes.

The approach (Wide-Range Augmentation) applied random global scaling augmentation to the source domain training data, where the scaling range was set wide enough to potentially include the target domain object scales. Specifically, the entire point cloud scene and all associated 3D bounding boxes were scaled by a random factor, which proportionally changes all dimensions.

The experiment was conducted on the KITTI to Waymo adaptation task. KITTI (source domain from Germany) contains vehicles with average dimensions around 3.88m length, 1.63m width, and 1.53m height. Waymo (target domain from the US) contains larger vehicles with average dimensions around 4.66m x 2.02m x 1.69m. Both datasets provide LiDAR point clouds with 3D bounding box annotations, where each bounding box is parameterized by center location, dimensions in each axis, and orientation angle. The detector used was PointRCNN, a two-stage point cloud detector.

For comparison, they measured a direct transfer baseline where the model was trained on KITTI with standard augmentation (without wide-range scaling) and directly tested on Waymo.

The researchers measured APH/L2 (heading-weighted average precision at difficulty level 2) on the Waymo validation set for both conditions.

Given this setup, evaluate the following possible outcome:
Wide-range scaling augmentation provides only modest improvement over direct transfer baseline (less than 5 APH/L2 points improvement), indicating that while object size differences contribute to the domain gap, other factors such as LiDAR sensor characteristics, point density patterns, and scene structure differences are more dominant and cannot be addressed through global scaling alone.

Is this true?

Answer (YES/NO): NO